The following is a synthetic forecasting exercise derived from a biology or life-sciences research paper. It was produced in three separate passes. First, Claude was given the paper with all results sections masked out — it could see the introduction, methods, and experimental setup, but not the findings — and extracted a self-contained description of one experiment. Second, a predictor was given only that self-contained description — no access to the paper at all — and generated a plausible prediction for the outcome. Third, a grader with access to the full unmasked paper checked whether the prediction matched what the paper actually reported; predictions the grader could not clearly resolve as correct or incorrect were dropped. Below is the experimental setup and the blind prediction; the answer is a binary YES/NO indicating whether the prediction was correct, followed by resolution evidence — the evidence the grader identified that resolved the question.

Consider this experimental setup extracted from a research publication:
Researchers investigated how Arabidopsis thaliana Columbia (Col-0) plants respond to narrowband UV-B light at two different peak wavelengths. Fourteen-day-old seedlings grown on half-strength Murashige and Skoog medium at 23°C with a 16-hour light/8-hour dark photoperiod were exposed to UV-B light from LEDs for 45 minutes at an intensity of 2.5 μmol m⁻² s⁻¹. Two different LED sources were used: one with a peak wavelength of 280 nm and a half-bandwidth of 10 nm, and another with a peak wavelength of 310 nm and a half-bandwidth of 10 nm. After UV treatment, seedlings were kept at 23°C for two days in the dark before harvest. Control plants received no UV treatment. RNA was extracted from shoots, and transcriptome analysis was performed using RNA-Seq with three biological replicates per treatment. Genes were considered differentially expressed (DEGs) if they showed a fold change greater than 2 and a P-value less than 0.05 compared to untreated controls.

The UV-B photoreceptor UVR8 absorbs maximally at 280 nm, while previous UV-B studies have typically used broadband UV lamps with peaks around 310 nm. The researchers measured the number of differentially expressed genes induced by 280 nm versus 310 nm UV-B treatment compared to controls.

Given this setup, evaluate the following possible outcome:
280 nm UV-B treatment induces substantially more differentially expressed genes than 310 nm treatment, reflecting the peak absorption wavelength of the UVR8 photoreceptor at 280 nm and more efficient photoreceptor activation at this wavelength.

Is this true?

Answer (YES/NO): YES